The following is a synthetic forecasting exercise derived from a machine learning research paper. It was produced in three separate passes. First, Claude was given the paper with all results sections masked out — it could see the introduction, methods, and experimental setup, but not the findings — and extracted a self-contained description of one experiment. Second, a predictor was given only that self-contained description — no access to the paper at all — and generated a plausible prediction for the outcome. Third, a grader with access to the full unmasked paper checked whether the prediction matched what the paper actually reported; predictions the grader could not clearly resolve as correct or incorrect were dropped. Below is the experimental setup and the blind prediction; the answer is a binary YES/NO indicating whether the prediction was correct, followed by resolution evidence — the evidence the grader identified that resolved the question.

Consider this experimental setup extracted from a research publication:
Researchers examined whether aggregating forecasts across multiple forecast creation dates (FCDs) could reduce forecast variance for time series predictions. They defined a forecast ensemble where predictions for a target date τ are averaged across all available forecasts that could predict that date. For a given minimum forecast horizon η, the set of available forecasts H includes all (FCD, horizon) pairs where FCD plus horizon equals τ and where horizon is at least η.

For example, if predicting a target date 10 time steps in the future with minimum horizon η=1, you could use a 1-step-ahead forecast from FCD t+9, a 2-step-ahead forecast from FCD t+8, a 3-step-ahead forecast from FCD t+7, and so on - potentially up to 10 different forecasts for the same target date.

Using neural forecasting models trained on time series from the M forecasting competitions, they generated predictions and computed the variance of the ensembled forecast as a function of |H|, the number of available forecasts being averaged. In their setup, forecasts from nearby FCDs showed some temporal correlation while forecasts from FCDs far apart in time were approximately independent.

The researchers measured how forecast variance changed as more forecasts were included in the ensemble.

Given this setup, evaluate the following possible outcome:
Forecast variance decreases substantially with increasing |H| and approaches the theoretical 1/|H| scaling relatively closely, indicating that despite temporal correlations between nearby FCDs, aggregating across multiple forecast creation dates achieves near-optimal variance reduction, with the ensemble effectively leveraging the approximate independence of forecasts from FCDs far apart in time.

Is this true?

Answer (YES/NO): YES